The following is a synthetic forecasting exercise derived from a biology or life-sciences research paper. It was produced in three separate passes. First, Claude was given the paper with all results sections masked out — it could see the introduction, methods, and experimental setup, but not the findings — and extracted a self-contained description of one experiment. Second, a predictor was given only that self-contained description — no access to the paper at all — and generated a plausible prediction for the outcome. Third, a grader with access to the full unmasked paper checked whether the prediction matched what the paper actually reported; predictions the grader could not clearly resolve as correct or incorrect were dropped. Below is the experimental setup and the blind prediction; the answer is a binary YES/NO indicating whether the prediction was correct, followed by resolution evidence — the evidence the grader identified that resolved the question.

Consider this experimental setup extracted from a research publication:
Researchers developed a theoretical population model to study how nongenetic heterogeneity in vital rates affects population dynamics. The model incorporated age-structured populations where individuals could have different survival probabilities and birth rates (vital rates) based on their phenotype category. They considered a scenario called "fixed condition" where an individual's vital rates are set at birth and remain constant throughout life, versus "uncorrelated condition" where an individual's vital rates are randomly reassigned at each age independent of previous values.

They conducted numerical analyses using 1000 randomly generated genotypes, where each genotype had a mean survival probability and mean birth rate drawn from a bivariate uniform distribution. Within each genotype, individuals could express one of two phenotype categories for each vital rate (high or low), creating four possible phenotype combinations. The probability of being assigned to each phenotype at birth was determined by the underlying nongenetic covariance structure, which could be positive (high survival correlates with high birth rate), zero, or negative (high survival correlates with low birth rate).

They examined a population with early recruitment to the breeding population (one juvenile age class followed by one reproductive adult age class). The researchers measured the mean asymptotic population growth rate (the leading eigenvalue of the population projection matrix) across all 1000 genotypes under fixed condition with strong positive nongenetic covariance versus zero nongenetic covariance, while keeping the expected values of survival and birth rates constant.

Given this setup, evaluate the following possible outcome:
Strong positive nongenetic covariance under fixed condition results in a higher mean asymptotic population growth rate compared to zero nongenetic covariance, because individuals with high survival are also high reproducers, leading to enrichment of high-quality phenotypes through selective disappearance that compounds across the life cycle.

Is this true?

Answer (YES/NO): YES